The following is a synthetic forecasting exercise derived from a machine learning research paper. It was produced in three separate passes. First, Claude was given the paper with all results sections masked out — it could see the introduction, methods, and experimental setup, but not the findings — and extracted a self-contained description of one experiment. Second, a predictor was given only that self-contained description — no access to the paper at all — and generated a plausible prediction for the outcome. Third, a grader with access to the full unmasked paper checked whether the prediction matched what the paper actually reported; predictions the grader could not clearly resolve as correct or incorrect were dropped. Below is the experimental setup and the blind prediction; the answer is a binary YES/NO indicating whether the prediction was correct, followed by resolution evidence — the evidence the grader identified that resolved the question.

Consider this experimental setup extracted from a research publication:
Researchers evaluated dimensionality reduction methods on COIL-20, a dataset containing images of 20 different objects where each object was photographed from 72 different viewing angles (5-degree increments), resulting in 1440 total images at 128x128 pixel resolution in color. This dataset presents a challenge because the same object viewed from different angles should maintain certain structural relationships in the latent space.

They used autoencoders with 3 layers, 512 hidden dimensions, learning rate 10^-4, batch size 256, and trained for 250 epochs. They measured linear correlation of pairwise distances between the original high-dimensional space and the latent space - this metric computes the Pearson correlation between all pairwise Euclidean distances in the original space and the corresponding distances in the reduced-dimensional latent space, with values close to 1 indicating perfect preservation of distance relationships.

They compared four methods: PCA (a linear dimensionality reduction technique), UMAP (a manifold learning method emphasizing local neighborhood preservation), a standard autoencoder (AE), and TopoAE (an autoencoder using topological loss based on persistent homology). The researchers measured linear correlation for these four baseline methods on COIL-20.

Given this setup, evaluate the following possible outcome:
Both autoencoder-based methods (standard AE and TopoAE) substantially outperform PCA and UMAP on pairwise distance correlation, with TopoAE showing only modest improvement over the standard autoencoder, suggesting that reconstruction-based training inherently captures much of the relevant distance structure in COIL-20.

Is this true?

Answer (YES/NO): NO